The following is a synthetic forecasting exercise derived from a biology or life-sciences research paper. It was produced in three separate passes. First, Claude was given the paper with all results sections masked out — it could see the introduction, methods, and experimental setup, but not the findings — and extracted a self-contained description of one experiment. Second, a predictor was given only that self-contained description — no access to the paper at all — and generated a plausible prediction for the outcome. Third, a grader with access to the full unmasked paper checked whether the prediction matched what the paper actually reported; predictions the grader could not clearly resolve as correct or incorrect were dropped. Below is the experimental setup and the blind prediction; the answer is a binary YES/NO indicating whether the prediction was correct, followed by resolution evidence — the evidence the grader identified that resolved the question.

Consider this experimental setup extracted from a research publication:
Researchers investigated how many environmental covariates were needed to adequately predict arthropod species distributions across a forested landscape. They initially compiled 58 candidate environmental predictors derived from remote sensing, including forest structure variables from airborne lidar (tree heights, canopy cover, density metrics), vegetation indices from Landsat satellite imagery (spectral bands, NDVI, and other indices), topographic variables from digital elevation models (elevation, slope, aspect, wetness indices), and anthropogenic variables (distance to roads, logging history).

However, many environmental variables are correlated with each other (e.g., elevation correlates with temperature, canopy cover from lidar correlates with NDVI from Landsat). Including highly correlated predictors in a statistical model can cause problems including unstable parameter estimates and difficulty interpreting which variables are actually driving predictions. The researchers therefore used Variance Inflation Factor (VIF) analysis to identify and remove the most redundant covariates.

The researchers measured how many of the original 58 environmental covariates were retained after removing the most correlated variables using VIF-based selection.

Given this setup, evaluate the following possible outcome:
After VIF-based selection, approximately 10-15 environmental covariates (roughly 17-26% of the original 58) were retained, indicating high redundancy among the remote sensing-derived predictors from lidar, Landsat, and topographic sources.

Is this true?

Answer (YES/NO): NO